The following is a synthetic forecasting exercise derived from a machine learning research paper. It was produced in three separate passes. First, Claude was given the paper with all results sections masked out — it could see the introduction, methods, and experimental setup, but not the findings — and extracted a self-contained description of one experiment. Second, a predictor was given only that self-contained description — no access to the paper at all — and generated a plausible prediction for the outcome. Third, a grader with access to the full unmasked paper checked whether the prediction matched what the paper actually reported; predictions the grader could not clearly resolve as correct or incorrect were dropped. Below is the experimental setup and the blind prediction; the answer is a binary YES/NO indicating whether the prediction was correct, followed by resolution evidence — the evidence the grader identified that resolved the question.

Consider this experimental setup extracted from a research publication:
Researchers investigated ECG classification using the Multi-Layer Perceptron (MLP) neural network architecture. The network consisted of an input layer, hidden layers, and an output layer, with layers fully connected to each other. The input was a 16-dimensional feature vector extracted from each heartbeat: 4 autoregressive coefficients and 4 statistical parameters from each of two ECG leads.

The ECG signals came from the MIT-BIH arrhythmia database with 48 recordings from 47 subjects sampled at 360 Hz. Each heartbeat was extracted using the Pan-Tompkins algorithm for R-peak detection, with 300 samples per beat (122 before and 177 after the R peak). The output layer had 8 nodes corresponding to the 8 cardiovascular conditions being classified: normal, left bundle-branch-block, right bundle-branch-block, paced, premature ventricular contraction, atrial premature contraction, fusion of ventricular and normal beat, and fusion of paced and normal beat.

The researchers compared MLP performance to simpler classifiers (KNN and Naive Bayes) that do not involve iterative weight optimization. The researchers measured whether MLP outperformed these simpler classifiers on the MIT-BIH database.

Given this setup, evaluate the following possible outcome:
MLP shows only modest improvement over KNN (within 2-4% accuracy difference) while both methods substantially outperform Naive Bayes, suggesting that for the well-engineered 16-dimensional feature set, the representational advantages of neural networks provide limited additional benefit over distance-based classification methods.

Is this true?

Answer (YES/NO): NO